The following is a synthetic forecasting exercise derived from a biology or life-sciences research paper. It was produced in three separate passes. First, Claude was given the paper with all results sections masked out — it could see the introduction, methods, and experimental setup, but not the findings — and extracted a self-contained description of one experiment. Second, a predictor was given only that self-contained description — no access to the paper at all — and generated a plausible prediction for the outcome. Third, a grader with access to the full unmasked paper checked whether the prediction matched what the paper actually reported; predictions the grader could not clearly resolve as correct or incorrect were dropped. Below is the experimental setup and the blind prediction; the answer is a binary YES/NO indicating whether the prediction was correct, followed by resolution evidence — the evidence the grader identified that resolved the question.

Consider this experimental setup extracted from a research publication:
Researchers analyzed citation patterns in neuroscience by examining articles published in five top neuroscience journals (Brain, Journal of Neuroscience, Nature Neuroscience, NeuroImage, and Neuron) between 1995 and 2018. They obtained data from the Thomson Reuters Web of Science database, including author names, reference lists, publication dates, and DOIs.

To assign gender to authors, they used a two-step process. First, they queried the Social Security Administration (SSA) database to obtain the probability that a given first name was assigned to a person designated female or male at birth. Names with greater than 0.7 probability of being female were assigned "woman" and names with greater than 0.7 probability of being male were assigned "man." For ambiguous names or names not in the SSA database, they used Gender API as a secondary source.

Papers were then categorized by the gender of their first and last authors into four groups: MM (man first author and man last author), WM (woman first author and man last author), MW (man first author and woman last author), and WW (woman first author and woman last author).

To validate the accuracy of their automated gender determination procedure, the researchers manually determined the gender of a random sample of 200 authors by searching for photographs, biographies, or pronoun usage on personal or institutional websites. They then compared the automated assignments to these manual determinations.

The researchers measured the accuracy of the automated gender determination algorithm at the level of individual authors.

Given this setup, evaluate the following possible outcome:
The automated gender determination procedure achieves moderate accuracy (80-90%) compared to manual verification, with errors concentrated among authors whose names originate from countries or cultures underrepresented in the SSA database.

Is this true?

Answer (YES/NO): NO